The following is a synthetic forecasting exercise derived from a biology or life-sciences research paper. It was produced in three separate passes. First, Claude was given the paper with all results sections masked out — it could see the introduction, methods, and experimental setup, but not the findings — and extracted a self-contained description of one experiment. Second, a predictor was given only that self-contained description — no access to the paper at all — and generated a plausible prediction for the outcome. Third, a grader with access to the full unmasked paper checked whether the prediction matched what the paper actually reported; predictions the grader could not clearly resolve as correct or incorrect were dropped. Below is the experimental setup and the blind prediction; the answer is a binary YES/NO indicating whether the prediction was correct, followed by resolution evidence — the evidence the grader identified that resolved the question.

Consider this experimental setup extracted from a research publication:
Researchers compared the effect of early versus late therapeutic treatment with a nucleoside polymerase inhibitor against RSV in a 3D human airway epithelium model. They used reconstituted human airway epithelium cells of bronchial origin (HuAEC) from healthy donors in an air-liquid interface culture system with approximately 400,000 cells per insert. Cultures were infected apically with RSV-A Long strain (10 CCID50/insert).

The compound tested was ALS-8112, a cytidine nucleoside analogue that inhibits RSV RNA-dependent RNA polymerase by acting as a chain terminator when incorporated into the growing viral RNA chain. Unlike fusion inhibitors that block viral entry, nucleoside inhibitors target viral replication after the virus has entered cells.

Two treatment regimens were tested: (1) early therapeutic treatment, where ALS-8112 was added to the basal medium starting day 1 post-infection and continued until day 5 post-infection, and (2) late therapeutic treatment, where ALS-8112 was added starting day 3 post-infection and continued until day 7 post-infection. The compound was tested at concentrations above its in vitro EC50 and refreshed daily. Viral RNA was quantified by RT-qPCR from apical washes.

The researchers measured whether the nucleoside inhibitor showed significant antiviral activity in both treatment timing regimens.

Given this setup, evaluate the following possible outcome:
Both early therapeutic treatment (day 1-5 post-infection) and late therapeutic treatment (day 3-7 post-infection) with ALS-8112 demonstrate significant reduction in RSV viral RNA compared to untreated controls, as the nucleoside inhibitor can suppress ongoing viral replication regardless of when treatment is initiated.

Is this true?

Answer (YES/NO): YES